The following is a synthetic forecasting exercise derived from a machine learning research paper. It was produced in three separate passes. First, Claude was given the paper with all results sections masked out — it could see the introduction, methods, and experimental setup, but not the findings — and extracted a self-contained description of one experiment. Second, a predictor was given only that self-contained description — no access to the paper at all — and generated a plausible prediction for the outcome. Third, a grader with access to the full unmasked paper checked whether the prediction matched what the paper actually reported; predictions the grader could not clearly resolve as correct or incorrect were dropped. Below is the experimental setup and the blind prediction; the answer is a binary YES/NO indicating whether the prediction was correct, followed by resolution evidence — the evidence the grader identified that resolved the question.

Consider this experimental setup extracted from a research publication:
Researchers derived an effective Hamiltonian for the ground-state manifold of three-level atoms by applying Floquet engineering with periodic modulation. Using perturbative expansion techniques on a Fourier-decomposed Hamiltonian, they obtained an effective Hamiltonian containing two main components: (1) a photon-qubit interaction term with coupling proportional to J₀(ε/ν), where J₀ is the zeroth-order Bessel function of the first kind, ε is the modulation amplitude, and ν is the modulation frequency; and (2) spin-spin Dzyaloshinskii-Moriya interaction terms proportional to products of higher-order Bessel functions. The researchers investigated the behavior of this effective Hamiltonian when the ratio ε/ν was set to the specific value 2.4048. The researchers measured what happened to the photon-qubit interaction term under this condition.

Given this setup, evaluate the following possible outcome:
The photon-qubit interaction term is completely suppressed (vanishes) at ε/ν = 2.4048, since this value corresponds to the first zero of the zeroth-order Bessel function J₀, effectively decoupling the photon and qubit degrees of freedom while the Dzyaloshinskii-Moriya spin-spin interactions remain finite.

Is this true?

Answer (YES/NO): YES